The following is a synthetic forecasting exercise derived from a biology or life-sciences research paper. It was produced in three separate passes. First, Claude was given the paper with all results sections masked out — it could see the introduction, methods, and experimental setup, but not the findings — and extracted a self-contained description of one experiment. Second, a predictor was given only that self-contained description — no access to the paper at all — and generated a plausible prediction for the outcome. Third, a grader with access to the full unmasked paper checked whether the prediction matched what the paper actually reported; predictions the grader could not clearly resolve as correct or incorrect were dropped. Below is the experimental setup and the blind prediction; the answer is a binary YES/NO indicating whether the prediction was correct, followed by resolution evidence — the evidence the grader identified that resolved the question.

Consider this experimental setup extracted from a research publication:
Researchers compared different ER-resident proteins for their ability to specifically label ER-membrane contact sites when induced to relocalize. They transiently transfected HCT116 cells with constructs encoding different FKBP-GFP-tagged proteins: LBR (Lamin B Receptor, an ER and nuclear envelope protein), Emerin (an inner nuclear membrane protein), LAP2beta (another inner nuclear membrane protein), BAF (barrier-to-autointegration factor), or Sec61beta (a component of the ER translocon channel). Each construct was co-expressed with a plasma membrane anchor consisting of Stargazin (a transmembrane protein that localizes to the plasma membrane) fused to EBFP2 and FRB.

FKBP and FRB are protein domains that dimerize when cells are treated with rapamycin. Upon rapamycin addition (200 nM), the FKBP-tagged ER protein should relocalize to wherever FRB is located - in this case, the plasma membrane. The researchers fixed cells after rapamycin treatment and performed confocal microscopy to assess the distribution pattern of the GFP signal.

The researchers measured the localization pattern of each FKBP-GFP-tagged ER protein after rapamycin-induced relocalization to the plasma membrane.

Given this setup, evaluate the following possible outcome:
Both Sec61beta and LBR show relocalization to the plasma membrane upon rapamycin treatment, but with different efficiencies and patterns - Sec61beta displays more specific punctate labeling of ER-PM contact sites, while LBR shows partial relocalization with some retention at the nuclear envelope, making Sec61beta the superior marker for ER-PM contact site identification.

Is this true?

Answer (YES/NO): NO